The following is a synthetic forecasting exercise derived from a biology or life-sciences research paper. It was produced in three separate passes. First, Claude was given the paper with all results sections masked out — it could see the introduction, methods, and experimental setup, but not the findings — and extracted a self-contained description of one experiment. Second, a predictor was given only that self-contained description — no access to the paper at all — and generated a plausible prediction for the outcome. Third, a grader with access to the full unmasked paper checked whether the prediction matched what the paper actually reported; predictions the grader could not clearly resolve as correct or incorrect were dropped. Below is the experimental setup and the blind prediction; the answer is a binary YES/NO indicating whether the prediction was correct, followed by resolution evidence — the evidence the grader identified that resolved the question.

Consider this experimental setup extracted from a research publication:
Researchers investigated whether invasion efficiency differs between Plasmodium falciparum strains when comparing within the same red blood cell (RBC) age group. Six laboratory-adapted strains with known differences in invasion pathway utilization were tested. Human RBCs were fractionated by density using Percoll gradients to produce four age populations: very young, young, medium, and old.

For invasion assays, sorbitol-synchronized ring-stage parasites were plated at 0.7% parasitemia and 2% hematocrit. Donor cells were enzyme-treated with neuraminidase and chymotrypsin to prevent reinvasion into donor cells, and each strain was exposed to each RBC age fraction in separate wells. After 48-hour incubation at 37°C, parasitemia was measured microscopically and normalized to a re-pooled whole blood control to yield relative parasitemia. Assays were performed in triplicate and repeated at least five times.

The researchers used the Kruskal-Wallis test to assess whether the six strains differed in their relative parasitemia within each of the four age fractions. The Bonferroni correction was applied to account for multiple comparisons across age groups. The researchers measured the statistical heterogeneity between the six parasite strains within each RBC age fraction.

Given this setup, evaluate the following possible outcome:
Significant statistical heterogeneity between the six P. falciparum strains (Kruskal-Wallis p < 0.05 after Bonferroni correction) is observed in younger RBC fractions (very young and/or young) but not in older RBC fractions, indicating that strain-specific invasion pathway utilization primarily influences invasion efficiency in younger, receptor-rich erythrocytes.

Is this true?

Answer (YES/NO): NO